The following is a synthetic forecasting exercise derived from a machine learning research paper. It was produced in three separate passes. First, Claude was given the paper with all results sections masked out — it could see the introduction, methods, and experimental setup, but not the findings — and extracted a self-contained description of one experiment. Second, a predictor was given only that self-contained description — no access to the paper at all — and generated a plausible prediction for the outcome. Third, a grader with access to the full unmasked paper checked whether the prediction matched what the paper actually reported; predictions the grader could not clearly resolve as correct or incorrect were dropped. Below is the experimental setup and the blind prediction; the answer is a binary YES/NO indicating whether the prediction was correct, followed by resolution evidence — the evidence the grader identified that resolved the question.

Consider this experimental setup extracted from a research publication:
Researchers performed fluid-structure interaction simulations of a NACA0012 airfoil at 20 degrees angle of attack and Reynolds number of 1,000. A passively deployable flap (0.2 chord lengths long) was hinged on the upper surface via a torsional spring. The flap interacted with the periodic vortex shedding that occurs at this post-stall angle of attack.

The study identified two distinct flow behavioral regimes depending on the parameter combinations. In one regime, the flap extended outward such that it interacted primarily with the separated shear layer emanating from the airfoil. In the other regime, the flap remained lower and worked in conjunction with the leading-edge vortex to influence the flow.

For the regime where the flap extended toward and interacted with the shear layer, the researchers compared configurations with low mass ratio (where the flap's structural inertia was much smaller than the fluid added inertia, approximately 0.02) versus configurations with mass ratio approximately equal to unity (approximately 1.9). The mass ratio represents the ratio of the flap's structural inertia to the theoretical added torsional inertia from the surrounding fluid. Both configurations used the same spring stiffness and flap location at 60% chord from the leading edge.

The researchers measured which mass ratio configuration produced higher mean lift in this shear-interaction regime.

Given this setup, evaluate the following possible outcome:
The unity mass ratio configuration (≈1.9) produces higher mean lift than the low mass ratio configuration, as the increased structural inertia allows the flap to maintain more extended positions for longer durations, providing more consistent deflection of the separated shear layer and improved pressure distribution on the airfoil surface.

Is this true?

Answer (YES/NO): YES